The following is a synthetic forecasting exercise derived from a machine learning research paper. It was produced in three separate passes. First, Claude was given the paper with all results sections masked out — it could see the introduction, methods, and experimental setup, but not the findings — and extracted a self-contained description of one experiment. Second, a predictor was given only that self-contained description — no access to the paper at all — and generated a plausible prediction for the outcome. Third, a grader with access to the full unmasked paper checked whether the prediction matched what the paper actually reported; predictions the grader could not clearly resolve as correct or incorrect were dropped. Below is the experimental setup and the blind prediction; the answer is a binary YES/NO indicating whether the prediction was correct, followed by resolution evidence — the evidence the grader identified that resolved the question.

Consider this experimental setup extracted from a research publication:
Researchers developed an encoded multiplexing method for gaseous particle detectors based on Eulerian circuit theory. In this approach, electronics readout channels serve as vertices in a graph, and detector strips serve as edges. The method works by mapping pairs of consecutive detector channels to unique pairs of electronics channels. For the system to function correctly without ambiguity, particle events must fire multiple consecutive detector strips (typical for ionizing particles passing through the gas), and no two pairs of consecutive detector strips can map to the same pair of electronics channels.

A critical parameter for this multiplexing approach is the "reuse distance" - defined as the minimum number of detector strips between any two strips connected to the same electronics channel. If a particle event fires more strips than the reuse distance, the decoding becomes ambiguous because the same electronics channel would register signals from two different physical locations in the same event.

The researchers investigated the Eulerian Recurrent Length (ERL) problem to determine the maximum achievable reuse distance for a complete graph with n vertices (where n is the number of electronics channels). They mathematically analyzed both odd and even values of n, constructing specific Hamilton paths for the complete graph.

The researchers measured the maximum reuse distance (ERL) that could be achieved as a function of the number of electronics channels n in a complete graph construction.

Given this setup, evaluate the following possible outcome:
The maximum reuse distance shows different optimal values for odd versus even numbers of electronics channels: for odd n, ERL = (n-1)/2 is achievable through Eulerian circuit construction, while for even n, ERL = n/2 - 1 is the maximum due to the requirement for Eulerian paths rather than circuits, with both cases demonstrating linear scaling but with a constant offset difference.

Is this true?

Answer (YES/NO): NO